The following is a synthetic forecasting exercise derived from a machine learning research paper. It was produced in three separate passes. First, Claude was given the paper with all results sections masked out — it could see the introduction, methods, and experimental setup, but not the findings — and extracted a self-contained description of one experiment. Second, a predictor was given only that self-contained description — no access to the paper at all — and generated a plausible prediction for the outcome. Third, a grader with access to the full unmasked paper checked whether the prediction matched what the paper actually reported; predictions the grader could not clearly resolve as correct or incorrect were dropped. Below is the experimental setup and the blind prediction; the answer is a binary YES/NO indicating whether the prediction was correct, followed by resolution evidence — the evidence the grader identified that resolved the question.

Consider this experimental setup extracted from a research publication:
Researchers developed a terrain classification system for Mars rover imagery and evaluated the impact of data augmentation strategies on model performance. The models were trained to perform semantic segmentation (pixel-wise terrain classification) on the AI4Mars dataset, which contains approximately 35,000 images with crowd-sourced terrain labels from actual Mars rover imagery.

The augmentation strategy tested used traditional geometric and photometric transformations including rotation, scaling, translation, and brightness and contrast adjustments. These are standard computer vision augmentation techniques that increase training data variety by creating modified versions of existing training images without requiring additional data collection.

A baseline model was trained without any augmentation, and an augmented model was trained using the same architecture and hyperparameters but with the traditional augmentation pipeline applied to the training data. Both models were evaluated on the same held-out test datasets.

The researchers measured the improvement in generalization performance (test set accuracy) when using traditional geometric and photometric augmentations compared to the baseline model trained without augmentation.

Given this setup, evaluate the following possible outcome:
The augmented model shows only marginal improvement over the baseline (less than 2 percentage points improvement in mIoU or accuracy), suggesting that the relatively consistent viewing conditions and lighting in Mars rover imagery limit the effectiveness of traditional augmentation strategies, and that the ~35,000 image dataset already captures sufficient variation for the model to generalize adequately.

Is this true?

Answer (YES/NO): NO